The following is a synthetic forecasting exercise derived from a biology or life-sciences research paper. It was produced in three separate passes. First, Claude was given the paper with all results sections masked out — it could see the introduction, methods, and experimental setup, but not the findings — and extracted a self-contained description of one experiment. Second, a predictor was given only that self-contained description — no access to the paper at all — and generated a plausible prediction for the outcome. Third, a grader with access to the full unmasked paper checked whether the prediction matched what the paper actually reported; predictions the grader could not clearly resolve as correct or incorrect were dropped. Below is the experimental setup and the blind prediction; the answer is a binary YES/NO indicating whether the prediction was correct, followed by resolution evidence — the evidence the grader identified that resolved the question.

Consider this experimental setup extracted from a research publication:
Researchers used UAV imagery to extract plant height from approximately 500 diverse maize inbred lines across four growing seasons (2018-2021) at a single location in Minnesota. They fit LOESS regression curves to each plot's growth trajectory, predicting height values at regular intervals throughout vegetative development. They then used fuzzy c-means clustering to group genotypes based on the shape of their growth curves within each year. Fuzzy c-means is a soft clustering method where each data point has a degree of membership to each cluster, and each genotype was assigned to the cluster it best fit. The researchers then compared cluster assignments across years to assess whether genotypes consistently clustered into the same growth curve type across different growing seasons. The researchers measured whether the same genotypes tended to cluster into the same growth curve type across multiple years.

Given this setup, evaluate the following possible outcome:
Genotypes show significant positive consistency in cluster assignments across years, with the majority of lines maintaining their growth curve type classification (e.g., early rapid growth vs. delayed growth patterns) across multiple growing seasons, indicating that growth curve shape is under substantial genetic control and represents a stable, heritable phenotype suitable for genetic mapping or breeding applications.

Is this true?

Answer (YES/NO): NO